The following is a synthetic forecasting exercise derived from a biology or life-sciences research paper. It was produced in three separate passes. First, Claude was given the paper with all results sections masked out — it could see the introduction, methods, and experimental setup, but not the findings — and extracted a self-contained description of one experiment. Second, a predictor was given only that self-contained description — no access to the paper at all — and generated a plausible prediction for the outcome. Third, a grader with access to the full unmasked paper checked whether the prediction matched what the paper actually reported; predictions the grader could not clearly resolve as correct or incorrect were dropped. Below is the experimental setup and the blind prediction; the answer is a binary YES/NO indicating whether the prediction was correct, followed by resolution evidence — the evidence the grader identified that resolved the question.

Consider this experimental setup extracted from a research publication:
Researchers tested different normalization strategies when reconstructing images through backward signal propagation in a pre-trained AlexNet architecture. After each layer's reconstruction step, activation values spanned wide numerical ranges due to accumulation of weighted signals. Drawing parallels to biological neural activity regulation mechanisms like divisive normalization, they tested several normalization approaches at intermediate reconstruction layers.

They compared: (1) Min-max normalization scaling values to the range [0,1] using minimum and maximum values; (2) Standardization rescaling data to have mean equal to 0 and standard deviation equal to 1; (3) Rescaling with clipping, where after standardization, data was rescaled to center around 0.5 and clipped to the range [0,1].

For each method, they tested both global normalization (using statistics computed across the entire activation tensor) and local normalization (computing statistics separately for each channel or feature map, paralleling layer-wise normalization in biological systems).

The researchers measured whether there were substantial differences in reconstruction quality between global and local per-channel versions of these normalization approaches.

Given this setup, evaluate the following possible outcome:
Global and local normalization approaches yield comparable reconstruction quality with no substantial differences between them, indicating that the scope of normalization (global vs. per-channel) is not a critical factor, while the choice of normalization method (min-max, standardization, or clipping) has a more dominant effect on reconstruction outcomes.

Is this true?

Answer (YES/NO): YES